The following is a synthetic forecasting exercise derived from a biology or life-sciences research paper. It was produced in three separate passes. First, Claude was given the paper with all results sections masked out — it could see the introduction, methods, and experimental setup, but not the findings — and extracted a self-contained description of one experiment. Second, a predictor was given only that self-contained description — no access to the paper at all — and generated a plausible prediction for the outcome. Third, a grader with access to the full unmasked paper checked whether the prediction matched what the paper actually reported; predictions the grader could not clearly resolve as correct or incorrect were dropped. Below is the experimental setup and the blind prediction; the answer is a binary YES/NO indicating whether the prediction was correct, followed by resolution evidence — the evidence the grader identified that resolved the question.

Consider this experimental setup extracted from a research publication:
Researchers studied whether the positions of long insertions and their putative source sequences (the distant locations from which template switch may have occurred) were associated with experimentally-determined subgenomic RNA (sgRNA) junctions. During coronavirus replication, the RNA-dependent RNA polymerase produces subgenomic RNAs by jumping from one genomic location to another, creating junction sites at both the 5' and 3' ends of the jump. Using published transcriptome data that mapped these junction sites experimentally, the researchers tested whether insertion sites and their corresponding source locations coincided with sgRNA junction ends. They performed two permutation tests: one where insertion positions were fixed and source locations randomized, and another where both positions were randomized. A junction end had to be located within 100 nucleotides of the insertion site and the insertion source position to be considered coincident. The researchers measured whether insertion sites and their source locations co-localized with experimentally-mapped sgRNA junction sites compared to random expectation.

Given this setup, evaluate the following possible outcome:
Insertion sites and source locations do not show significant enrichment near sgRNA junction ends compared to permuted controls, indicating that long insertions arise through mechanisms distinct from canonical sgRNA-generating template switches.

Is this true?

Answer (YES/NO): NO